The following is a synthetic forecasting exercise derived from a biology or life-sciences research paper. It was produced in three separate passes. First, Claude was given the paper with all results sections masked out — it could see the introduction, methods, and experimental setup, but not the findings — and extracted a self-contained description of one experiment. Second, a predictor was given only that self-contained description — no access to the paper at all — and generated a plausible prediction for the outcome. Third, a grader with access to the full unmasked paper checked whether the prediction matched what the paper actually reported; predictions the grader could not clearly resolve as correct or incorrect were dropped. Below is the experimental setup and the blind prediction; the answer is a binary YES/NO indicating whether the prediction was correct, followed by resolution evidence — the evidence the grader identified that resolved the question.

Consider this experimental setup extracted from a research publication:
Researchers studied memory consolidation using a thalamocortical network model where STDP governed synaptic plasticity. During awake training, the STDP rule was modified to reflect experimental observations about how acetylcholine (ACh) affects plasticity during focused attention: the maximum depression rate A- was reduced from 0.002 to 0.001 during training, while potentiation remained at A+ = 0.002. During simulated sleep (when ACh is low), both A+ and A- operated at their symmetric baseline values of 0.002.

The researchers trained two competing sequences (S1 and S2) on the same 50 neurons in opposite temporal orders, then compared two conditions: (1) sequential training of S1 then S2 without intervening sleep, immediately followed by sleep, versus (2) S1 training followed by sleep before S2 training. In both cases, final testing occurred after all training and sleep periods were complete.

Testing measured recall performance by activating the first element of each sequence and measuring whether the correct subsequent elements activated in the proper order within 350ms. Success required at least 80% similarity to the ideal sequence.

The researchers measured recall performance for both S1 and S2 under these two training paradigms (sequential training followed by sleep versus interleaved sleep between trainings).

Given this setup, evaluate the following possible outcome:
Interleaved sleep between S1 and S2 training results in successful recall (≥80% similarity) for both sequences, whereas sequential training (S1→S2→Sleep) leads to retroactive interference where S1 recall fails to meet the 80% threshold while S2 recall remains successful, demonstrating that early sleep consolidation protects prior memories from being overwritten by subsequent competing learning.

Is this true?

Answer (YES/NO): NO